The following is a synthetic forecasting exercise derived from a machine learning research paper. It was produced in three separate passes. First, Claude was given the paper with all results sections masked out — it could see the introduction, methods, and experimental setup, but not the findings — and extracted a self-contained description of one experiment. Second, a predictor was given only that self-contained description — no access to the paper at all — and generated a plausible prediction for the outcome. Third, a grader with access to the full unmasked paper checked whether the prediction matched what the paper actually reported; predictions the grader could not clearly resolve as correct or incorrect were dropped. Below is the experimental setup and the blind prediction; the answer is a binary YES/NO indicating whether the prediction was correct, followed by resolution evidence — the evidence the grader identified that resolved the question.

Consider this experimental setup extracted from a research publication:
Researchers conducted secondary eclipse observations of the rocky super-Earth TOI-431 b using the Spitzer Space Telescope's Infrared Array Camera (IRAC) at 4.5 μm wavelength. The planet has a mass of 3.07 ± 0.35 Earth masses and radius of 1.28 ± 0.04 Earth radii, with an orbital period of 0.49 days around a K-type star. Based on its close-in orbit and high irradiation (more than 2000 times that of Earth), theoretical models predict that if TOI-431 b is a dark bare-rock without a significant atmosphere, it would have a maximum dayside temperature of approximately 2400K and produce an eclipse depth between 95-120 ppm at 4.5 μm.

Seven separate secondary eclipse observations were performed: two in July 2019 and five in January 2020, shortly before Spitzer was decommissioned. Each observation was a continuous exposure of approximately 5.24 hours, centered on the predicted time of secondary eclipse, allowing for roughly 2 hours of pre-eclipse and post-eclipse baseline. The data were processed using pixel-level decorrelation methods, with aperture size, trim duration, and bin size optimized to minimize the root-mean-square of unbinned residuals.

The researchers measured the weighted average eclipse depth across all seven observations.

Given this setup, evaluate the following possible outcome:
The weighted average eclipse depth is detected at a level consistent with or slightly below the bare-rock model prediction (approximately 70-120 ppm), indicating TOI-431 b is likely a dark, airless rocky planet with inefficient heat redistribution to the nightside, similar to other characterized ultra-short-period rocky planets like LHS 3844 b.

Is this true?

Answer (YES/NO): NO